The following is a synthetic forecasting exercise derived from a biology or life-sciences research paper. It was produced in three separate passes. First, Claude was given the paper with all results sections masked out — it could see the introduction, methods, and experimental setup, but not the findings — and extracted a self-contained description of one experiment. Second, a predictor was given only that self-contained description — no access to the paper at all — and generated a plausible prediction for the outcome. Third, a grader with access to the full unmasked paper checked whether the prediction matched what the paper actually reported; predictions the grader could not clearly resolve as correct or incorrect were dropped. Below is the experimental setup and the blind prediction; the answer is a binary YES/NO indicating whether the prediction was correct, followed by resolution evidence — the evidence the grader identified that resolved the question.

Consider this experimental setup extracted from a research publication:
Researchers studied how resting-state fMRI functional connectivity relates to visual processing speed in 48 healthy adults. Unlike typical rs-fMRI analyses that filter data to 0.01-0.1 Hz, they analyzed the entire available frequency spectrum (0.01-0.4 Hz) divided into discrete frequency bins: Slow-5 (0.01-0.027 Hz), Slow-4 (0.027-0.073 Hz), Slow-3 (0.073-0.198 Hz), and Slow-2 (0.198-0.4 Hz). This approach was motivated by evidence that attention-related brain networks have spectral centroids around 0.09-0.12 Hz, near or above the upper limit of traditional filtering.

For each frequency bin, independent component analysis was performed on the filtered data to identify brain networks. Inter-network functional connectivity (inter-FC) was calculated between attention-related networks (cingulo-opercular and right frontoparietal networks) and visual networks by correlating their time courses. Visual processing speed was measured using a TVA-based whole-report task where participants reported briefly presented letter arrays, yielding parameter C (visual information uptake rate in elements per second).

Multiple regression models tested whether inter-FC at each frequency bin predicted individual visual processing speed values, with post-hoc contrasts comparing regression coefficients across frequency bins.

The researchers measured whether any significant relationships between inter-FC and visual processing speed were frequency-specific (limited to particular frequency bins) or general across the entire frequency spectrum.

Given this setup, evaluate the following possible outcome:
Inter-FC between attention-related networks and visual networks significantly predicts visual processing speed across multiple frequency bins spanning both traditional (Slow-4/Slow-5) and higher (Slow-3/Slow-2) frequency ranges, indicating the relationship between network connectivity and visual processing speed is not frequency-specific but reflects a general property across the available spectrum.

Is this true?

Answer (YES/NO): NO